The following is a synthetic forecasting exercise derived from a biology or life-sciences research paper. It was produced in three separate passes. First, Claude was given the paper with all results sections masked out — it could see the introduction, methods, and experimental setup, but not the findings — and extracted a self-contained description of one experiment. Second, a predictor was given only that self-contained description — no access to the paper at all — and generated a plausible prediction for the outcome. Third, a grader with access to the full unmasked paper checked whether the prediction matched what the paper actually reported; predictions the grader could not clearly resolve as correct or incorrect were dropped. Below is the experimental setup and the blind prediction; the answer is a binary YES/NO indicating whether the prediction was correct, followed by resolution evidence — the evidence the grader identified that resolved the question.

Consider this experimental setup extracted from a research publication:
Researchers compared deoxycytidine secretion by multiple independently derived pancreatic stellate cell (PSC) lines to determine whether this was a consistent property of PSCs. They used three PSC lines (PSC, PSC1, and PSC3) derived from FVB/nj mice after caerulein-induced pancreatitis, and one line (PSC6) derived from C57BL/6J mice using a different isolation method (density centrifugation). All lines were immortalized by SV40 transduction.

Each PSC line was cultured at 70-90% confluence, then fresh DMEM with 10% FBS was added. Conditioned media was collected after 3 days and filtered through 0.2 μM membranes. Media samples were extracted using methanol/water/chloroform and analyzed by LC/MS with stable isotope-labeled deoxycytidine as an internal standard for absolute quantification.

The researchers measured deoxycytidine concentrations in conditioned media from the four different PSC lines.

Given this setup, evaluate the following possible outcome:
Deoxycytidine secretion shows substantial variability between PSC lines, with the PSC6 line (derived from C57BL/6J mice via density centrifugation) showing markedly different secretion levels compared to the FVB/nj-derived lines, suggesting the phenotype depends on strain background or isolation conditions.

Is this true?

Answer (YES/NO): NO